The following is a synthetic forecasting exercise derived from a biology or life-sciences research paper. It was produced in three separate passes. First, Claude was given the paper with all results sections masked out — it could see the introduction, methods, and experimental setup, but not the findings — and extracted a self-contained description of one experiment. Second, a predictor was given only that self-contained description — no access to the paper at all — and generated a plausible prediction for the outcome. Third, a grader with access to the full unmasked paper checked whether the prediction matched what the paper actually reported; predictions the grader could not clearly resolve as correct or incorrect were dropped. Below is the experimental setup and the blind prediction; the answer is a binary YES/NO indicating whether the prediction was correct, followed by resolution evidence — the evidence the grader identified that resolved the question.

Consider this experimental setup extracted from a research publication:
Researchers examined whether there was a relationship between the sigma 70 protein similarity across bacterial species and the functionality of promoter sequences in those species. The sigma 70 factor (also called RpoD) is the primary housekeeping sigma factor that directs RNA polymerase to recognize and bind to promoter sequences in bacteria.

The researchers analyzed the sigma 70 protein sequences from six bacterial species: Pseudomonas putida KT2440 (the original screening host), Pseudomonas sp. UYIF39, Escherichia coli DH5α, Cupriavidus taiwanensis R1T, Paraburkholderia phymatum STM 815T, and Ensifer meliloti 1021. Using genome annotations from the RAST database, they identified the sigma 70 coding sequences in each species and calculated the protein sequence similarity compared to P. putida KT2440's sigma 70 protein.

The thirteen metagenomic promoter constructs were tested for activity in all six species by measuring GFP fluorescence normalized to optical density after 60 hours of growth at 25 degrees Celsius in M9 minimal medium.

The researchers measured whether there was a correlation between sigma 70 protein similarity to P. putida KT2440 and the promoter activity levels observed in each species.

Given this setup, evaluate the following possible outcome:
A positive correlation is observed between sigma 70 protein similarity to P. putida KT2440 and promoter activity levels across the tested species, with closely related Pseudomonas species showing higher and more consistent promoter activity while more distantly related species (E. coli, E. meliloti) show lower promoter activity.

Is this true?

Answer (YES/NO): YES